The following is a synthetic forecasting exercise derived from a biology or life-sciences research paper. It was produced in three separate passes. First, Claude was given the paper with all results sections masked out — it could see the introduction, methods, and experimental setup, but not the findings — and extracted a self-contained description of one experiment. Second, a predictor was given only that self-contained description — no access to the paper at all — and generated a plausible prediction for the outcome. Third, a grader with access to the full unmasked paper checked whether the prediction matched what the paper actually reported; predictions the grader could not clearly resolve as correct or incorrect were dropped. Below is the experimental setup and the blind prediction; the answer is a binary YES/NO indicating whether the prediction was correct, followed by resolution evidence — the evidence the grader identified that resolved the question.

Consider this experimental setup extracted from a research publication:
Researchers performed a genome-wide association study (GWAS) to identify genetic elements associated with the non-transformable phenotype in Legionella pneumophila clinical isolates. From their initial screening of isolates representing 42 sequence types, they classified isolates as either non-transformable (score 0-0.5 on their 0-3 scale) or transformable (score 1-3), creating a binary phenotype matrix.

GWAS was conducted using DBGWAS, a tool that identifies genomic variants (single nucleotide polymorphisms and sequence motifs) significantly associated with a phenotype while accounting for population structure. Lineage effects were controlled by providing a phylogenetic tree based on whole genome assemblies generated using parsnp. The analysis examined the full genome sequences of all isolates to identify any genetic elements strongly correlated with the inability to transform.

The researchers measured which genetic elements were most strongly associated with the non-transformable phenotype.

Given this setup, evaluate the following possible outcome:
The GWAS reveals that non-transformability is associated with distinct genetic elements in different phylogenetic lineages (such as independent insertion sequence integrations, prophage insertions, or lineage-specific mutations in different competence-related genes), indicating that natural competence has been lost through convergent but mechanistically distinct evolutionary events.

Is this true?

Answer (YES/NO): NO